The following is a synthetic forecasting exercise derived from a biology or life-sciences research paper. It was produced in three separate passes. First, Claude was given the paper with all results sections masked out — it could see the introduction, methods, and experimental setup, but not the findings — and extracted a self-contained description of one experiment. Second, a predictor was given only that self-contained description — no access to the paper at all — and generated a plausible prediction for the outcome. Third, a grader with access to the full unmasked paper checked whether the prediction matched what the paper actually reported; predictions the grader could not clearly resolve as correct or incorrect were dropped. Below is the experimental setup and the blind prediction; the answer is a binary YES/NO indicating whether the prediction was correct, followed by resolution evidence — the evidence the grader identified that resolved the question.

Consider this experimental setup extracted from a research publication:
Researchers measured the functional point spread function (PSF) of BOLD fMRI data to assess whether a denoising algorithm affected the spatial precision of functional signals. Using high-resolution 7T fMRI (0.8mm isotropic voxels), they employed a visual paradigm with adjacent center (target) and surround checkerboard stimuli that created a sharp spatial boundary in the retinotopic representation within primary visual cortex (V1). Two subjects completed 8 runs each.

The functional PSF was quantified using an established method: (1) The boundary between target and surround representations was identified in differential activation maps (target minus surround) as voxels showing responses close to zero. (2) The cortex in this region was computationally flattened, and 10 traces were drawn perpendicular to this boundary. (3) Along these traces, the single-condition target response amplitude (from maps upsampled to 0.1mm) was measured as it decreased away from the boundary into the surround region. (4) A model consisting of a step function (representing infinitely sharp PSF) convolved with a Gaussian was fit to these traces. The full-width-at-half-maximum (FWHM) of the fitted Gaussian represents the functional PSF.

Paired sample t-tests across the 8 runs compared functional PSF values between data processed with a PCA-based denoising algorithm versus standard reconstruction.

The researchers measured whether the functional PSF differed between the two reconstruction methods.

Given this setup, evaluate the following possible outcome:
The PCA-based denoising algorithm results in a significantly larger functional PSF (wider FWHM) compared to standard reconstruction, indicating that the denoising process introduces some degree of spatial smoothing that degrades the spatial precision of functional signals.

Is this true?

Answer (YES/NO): NO